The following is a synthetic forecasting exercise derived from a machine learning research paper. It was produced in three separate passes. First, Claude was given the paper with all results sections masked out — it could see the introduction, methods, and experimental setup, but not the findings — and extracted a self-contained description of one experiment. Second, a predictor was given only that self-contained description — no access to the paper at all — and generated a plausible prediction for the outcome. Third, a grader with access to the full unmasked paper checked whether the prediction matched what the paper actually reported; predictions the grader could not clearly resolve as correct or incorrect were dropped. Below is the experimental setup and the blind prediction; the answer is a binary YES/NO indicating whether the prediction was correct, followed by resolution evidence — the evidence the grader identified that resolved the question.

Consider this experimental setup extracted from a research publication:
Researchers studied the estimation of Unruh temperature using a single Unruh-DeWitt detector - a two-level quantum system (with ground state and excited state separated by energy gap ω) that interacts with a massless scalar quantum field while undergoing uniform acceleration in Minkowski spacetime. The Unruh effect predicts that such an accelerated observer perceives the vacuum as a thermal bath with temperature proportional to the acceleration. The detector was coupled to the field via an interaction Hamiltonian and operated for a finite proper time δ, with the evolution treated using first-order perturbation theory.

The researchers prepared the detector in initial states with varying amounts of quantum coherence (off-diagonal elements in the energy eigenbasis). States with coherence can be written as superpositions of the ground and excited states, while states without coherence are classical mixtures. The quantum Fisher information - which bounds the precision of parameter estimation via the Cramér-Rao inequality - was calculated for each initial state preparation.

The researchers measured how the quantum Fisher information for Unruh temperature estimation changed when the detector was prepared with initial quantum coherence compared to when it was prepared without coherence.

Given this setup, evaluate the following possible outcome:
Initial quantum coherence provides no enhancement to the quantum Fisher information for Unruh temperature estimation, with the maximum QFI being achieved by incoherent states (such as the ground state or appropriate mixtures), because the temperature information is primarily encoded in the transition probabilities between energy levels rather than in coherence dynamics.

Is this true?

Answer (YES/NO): YES